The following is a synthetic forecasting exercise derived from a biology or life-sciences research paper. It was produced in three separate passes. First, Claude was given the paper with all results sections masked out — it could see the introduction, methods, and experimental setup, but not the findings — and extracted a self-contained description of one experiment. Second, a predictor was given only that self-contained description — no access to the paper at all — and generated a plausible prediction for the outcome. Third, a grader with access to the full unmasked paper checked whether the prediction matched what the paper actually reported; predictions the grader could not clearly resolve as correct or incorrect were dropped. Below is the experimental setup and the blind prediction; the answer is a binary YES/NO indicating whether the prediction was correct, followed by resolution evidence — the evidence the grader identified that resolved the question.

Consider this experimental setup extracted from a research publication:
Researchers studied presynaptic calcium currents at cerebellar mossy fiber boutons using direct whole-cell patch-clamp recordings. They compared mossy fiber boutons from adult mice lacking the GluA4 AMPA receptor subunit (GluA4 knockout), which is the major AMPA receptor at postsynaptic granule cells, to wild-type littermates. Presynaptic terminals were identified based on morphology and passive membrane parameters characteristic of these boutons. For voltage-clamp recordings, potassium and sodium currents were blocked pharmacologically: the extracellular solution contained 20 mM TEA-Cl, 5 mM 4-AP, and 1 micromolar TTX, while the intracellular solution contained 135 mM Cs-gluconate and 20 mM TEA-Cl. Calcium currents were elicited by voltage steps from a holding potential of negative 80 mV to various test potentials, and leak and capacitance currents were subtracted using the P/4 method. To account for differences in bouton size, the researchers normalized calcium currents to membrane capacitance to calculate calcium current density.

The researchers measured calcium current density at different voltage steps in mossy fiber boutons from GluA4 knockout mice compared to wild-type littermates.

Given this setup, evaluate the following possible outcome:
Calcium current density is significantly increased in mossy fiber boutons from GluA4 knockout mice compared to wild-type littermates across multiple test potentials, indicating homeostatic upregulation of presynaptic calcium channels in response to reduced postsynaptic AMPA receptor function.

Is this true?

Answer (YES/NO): YES